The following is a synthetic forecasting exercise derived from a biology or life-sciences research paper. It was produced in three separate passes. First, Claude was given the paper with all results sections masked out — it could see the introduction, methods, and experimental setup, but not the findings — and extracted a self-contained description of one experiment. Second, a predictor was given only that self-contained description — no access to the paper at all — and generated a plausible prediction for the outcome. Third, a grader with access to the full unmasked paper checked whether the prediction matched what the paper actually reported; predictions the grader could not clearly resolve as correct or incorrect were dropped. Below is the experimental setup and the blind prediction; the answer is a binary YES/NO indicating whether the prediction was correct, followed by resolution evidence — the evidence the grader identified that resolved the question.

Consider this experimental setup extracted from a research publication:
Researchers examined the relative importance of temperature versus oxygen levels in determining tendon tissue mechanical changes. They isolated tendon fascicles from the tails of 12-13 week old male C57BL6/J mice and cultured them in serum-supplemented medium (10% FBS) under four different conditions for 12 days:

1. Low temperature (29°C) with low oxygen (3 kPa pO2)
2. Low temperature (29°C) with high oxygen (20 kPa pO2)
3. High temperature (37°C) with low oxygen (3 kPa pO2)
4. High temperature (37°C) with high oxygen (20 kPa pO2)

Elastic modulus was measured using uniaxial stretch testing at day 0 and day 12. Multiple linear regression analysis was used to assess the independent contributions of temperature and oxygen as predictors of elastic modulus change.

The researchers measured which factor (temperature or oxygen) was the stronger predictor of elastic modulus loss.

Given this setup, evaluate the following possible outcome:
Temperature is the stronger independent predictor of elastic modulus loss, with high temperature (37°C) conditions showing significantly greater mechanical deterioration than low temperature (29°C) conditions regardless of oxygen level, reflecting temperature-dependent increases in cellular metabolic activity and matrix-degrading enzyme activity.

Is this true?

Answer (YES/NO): YES